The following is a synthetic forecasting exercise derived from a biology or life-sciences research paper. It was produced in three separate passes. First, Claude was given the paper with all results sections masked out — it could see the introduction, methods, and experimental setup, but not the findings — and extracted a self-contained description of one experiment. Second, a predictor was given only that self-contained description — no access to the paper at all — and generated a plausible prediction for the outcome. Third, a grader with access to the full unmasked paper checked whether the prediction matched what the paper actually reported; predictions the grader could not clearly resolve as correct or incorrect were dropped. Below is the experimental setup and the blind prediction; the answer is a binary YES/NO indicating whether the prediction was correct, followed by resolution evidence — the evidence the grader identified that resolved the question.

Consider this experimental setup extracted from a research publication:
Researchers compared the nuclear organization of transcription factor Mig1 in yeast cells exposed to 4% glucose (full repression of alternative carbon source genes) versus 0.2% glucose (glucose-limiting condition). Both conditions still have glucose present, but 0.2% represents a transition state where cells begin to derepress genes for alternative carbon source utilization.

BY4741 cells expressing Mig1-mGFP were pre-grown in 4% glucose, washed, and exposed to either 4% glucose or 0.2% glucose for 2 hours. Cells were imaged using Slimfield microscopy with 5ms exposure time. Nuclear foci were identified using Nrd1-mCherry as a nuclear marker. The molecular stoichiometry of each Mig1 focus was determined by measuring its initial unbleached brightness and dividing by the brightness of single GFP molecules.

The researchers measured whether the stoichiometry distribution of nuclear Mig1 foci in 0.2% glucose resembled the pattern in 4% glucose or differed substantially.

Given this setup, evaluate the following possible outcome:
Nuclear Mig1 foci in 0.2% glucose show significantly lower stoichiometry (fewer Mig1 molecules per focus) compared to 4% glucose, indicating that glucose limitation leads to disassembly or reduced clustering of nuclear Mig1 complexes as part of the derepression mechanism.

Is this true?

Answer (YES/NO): YES